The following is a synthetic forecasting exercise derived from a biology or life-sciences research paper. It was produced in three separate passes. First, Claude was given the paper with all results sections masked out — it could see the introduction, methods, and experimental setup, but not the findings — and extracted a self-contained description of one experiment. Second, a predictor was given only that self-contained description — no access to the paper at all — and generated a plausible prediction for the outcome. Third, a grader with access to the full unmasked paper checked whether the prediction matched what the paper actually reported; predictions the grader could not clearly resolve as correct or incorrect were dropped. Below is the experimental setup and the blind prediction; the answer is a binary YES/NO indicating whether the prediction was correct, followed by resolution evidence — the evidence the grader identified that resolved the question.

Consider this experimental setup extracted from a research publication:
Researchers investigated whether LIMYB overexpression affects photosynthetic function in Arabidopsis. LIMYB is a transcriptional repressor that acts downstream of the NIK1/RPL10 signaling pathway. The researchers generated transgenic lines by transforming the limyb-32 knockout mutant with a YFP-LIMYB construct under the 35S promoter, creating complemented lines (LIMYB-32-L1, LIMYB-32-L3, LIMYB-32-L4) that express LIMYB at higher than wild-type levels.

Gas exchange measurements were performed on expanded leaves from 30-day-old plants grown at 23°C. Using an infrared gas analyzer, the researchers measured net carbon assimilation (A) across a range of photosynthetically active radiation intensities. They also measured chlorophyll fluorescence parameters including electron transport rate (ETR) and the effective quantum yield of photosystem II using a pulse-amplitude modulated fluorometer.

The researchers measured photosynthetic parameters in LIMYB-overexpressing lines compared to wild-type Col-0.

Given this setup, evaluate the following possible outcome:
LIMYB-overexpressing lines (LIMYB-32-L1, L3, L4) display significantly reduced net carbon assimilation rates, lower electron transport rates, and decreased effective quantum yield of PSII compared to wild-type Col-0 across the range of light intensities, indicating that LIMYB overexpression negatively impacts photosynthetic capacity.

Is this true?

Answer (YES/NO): YES